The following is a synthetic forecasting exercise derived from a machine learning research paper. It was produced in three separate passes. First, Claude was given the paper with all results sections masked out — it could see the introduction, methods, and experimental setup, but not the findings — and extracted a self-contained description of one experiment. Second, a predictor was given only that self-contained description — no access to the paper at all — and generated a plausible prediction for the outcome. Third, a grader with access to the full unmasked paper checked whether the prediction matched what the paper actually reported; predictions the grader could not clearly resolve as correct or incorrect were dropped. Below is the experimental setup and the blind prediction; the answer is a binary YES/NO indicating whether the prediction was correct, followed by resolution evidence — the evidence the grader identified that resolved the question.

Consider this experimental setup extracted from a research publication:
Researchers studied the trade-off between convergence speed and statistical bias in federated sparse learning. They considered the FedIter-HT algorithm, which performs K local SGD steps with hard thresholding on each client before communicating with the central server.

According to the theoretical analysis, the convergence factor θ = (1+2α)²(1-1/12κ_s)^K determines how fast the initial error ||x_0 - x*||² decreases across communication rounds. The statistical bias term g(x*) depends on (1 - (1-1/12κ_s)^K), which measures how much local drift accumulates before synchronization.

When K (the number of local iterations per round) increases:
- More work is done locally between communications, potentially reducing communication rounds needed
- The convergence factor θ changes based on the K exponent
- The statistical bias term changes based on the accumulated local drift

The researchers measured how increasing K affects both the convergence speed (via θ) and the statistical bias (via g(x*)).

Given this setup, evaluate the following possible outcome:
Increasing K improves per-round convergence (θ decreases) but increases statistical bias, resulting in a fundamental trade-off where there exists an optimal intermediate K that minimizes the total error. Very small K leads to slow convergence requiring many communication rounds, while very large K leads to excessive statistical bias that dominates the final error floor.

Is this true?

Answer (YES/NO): NO